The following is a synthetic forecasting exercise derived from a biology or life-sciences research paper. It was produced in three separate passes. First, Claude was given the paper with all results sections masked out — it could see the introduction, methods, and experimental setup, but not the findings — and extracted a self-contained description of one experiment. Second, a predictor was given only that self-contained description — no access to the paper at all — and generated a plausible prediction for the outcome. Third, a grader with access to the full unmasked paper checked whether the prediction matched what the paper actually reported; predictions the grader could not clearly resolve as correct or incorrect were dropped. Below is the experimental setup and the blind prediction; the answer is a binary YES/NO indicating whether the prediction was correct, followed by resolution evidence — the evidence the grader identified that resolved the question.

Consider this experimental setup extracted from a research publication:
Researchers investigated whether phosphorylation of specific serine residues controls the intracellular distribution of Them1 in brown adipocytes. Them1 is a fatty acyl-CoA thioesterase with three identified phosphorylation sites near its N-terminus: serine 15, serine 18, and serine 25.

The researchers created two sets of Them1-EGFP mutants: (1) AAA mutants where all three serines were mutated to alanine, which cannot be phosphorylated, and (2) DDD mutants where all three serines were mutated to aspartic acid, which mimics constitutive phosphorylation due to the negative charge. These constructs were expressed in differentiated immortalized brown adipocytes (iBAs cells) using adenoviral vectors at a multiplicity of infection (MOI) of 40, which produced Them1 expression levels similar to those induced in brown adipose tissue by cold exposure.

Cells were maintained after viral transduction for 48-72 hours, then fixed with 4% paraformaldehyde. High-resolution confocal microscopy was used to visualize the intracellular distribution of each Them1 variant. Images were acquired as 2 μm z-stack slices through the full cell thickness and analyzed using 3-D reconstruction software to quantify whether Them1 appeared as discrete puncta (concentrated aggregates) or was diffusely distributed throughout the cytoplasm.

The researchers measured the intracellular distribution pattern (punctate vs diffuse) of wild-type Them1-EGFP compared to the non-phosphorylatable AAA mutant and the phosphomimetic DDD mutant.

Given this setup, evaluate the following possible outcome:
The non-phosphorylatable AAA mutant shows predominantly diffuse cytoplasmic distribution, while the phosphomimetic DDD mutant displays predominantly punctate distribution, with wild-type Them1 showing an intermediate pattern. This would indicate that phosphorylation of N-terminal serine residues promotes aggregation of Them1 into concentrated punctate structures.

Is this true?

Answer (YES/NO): NO